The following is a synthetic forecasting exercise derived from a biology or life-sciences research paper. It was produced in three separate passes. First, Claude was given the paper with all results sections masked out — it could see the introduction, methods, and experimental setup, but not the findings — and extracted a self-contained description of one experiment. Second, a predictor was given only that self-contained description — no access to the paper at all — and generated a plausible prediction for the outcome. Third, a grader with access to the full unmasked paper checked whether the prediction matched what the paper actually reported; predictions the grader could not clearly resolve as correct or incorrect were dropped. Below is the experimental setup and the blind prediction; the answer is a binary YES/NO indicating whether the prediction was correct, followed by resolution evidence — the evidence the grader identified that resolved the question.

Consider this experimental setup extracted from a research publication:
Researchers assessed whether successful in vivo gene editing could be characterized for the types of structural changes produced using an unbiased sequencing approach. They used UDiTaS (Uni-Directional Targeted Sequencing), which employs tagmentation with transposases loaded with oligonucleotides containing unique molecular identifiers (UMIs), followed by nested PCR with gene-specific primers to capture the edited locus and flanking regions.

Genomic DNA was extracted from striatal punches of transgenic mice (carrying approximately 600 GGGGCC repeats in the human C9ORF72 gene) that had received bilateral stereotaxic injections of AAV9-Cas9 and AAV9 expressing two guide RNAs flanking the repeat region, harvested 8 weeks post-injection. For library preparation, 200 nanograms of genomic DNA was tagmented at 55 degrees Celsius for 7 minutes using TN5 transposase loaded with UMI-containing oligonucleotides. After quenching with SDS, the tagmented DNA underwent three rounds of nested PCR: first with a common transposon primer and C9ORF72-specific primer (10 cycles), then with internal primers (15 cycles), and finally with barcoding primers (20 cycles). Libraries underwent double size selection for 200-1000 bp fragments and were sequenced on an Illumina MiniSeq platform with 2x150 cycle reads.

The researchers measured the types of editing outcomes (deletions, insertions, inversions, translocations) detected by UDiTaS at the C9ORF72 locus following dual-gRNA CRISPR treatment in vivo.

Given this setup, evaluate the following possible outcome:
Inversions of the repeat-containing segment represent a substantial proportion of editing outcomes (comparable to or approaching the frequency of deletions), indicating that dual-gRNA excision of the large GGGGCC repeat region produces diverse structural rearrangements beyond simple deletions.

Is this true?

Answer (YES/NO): NO